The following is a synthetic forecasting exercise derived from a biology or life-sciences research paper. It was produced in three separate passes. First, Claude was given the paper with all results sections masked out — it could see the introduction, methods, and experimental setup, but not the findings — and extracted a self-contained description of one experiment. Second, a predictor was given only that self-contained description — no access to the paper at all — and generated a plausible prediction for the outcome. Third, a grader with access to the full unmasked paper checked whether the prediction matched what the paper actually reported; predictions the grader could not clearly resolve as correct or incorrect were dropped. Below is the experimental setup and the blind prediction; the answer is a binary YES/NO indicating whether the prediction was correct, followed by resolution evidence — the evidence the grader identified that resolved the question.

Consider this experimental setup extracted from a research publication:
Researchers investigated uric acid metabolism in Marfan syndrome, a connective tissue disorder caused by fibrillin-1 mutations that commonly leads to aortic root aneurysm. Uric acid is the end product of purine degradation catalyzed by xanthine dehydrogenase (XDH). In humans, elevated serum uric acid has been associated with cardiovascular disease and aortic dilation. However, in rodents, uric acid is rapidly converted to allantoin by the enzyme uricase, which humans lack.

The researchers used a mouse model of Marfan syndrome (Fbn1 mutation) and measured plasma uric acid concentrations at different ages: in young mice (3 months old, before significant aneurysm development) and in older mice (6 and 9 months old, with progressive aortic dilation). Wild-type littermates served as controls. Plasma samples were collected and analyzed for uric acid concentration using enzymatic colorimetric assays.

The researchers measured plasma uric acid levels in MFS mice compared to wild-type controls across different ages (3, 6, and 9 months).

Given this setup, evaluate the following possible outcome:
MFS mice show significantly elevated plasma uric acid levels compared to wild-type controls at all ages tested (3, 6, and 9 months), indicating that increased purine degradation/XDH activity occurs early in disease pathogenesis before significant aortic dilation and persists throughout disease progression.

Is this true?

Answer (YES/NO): NO